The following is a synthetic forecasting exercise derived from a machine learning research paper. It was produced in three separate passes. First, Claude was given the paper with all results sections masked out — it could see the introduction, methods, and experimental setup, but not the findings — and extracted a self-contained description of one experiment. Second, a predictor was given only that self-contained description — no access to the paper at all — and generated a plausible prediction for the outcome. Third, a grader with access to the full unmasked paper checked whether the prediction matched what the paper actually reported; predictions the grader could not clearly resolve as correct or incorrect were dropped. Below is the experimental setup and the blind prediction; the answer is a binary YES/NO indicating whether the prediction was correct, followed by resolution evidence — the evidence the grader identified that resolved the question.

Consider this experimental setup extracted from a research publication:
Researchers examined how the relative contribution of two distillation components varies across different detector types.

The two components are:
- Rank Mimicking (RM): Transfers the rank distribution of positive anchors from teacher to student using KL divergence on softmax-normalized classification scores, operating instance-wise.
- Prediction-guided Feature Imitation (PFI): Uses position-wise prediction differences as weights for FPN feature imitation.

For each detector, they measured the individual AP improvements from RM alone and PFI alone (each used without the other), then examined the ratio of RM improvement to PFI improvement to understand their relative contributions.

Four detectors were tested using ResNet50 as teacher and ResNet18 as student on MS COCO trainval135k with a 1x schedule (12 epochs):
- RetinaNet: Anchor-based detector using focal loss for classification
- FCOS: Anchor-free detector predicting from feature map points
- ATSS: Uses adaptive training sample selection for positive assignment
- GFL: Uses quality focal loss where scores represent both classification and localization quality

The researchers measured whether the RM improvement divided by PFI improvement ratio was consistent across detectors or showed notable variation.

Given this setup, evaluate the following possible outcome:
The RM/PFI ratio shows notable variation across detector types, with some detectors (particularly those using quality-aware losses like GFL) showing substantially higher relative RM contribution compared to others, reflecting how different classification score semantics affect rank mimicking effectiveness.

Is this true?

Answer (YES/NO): NO